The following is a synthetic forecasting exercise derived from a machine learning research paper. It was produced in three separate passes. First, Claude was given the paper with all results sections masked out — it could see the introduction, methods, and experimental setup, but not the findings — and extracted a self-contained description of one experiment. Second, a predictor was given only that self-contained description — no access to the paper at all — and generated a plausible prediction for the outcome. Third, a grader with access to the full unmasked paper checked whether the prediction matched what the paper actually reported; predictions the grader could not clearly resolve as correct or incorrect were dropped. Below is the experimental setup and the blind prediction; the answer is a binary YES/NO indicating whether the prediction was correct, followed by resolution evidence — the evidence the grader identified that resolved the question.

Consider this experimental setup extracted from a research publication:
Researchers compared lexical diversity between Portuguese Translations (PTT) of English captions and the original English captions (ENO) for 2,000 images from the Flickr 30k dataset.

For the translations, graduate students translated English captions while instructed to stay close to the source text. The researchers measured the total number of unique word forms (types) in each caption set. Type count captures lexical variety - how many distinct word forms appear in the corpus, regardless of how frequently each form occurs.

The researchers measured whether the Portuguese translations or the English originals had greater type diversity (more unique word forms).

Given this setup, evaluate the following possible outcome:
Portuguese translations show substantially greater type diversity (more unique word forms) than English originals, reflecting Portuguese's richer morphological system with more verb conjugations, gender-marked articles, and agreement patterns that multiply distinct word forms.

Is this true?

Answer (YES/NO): YES